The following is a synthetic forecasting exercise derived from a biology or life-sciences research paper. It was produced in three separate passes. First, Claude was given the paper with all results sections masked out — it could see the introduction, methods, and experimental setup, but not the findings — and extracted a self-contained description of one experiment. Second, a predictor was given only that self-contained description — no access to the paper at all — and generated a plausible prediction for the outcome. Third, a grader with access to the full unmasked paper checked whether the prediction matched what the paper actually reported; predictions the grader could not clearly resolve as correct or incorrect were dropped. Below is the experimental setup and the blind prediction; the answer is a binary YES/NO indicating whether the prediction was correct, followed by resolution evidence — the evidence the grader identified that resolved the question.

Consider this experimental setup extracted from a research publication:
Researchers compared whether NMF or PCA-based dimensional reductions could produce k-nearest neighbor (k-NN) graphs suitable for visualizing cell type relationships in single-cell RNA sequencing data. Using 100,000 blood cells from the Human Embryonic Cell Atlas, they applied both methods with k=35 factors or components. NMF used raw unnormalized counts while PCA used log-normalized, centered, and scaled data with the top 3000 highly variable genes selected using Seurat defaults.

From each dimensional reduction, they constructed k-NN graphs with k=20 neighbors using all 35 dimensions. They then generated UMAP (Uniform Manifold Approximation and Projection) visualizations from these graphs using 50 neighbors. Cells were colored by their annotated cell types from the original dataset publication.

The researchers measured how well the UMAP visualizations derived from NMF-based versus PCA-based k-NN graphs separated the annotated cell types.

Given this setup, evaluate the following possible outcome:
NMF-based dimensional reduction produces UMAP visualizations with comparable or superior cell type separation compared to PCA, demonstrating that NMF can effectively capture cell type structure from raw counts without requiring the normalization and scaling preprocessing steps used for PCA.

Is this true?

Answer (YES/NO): YES